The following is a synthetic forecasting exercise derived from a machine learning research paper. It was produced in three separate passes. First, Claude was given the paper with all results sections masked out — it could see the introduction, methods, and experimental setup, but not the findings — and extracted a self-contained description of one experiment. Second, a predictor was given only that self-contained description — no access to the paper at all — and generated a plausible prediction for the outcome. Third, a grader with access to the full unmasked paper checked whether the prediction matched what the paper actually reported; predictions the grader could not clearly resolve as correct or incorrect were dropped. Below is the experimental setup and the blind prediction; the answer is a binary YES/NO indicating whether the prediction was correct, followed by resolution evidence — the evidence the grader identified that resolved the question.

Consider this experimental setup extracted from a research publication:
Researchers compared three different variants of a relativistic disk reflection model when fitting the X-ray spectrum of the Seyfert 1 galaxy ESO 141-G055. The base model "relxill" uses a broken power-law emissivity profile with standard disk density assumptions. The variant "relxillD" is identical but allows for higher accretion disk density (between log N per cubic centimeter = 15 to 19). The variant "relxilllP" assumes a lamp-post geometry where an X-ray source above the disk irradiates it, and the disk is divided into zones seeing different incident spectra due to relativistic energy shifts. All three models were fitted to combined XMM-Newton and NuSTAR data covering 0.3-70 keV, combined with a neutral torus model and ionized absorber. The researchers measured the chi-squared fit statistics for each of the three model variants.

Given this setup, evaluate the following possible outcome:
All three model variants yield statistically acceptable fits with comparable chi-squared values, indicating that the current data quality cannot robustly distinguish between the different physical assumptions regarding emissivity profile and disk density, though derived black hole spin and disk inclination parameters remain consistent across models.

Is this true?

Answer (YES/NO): NO